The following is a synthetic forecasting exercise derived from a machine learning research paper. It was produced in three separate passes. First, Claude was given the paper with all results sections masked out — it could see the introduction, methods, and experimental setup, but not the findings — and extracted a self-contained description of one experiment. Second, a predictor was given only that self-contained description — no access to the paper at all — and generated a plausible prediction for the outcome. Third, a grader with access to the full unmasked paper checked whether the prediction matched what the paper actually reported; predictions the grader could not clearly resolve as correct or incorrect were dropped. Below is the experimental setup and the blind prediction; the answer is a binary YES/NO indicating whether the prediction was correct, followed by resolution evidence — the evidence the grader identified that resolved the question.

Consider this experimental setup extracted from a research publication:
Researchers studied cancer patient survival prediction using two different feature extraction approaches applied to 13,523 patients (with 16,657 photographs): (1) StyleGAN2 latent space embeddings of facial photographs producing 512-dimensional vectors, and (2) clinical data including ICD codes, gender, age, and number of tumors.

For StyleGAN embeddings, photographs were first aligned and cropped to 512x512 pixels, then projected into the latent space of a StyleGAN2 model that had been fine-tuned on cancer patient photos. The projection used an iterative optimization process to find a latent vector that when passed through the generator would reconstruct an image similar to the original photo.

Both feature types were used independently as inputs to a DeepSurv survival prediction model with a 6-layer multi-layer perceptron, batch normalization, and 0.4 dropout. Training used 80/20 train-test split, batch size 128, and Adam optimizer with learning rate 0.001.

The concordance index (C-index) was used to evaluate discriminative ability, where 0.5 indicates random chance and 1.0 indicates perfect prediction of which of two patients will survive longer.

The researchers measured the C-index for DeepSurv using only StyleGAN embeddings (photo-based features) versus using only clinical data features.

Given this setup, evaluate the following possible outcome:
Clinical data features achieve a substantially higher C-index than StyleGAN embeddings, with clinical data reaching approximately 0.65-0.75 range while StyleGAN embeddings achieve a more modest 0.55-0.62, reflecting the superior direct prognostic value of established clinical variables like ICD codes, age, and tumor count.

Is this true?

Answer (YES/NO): NO